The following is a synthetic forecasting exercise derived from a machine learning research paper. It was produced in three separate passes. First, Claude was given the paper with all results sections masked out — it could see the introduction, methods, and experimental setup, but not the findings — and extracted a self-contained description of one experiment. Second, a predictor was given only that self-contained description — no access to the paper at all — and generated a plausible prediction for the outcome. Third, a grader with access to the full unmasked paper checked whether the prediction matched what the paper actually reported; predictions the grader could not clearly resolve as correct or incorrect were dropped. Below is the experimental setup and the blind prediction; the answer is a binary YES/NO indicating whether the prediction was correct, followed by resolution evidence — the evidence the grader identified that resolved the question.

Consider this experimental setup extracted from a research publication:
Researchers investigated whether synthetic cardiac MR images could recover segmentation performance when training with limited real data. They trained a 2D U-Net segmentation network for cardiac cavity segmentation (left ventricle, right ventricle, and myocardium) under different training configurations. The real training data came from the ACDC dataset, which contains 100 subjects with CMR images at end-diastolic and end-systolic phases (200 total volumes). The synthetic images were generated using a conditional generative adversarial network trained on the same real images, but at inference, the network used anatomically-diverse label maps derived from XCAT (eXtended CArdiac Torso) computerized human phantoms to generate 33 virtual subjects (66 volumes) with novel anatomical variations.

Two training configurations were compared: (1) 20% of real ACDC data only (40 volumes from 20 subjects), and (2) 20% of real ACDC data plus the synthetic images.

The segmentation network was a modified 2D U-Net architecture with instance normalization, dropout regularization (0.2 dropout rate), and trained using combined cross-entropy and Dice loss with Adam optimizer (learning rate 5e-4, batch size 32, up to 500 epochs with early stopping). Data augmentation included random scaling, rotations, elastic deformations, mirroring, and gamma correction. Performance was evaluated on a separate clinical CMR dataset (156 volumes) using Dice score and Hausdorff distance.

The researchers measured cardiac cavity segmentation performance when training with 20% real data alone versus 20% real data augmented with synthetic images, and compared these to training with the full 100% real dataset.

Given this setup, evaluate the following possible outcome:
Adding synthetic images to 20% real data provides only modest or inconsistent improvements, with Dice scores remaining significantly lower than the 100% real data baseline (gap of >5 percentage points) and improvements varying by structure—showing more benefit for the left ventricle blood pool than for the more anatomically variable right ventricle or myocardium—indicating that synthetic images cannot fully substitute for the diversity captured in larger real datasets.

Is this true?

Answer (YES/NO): NO